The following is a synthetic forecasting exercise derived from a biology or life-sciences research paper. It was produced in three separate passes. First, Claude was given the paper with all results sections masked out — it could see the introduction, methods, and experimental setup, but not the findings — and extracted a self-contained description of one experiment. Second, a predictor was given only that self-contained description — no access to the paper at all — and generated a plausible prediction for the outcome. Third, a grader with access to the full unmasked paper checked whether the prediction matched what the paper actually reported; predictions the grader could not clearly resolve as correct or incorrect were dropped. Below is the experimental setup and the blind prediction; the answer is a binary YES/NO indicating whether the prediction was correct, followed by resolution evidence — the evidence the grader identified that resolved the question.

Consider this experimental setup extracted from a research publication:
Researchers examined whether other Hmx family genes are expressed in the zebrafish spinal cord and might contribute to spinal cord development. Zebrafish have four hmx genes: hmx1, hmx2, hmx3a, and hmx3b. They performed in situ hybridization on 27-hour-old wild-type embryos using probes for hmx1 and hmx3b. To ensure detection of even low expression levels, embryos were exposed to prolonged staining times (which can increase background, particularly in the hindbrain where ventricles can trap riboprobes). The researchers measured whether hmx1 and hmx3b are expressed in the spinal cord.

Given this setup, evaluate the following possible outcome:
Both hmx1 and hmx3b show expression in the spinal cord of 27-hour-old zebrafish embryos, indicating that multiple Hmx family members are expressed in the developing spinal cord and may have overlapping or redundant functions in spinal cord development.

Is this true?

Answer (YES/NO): NO